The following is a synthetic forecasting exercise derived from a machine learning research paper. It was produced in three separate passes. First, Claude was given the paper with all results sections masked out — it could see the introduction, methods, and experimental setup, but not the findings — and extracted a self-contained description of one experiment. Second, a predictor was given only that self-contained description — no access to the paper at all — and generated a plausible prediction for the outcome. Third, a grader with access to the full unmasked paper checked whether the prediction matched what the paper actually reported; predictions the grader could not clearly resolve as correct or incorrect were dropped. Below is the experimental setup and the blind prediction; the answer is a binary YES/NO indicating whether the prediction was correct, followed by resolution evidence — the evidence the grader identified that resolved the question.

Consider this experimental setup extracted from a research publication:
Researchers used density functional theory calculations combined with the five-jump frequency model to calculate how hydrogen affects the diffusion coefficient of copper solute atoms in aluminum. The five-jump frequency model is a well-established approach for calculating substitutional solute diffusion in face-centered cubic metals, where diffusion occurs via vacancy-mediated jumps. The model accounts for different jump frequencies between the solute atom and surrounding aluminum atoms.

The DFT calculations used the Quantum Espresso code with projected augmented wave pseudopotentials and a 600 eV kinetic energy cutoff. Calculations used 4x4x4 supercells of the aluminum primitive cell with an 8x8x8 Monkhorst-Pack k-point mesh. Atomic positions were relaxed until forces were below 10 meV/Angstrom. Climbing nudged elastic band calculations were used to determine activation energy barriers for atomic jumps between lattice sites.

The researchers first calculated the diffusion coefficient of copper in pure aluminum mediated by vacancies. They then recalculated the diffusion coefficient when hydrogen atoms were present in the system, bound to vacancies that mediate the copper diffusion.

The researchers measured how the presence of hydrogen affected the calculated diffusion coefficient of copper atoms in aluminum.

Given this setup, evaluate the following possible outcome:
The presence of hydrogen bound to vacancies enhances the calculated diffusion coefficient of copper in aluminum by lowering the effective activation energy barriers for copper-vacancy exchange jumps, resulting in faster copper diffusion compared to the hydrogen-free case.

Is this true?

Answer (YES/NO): NO